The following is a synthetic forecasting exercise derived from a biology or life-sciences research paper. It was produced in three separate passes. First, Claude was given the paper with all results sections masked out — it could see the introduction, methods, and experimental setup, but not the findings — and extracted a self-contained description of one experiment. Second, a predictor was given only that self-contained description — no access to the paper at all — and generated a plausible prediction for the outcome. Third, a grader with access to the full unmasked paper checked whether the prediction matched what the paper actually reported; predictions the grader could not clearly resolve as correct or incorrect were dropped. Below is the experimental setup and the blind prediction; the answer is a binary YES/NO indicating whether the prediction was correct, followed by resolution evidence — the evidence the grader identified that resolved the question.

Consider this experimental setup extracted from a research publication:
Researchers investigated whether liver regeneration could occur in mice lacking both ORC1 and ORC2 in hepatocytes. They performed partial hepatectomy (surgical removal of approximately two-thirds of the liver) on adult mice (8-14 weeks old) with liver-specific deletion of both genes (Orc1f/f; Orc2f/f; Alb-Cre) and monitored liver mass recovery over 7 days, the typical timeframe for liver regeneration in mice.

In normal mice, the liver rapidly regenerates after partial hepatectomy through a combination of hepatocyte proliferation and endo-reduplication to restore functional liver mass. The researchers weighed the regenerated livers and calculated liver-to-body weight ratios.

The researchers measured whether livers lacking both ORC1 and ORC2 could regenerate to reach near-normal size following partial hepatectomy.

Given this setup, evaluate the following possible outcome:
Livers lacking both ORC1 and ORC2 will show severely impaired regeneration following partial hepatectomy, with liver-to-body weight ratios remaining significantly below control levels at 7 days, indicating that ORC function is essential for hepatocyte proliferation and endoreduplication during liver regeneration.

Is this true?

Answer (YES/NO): NO